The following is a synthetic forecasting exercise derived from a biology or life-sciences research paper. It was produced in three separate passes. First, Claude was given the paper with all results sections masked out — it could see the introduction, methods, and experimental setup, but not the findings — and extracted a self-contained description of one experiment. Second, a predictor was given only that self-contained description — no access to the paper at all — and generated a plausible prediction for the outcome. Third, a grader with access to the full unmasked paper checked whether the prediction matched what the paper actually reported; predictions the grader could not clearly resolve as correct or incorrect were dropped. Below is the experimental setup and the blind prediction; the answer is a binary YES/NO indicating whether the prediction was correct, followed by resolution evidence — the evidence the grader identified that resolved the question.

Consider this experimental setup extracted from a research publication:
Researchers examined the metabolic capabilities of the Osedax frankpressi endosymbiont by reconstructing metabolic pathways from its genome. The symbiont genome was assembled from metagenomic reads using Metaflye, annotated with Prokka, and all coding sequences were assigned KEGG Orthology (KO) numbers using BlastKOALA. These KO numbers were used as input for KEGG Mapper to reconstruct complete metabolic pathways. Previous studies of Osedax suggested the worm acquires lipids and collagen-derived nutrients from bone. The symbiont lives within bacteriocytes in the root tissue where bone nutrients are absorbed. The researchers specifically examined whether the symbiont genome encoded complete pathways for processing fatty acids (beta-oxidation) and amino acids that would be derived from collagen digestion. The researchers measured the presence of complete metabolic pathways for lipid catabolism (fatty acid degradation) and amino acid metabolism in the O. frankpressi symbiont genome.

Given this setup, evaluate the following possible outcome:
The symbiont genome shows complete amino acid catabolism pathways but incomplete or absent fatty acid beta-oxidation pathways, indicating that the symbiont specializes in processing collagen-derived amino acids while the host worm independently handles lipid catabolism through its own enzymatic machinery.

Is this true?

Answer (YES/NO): NO